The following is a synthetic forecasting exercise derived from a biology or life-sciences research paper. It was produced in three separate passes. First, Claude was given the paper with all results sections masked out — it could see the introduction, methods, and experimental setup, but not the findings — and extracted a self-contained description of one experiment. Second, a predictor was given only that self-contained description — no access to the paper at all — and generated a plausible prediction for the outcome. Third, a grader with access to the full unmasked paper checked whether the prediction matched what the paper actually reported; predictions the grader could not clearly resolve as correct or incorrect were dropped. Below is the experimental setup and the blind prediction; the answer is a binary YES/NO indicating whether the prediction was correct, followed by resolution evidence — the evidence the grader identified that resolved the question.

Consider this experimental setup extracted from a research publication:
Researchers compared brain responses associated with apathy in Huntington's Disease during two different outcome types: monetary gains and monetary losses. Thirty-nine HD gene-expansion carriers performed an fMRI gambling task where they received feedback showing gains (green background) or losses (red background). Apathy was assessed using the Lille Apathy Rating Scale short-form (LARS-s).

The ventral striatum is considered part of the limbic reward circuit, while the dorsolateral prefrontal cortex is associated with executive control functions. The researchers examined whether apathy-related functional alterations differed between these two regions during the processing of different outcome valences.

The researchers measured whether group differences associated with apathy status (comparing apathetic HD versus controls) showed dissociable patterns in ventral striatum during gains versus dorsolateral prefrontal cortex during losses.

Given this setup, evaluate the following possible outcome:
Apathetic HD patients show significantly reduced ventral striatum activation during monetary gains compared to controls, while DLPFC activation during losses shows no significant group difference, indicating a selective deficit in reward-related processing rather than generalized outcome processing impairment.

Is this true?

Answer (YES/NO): NO